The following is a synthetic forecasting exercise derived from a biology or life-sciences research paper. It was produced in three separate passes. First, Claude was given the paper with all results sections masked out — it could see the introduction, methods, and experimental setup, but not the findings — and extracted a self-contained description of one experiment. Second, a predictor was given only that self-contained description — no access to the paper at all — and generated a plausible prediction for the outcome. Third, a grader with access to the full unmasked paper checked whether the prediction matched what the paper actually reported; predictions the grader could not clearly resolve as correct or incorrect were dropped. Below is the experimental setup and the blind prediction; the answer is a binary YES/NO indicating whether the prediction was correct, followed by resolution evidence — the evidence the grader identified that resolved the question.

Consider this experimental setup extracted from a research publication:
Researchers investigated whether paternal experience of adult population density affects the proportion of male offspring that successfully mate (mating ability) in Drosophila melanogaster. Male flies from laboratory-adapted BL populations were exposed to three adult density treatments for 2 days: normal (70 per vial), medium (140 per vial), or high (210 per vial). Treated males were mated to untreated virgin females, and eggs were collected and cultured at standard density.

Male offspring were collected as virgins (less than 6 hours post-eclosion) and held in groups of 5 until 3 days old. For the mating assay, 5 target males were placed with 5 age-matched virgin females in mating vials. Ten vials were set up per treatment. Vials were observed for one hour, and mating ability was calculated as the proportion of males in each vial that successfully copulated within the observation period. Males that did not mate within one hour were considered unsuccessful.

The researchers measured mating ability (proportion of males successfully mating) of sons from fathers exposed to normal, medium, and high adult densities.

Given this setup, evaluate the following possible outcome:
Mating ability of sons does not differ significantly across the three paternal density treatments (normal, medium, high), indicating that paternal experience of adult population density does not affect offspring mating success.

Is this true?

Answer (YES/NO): YES